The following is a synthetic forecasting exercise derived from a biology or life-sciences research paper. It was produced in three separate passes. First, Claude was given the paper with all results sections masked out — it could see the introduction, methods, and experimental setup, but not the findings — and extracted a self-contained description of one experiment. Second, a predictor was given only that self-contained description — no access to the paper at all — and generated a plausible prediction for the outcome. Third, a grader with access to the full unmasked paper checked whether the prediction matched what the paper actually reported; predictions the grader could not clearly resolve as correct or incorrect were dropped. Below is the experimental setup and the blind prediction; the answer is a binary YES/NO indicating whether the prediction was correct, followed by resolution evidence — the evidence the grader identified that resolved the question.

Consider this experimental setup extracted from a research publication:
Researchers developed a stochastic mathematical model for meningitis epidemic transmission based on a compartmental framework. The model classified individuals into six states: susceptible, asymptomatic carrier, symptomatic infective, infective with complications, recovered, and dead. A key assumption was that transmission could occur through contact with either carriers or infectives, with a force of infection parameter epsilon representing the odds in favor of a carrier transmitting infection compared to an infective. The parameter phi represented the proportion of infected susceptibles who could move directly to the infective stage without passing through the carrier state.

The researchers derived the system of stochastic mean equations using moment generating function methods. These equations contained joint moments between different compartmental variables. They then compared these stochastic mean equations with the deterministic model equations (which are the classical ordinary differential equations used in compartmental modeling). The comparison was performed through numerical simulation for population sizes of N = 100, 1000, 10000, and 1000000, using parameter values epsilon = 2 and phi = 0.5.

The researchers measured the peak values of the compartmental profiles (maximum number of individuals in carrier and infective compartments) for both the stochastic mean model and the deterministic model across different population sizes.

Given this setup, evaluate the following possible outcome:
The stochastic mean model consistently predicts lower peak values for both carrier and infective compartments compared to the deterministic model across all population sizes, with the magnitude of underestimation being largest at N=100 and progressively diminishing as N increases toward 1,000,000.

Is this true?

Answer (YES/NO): NO